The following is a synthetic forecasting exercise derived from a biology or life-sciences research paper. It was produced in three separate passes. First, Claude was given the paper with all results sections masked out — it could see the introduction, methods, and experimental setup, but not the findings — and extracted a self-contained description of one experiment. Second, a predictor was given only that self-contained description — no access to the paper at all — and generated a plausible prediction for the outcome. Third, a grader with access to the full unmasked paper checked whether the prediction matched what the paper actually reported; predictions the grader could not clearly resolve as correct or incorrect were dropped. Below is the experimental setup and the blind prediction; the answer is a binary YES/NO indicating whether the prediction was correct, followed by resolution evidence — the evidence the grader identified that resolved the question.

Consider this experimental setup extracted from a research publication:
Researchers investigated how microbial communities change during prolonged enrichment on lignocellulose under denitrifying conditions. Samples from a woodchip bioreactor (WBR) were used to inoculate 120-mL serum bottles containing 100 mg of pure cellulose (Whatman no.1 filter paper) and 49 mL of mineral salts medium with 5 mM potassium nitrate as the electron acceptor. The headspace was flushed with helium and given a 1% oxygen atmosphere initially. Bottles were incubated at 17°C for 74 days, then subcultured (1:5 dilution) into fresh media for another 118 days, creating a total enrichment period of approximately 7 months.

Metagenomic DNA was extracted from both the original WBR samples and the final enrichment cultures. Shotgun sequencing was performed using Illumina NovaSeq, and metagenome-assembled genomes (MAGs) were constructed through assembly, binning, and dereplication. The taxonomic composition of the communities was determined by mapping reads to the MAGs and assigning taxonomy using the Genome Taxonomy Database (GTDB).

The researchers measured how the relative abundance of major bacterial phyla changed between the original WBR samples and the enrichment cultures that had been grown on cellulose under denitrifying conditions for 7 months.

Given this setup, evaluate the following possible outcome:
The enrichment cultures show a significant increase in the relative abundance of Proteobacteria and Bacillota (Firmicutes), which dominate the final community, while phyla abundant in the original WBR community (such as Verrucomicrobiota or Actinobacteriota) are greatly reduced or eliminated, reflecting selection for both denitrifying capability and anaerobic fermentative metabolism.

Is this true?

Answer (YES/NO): NO